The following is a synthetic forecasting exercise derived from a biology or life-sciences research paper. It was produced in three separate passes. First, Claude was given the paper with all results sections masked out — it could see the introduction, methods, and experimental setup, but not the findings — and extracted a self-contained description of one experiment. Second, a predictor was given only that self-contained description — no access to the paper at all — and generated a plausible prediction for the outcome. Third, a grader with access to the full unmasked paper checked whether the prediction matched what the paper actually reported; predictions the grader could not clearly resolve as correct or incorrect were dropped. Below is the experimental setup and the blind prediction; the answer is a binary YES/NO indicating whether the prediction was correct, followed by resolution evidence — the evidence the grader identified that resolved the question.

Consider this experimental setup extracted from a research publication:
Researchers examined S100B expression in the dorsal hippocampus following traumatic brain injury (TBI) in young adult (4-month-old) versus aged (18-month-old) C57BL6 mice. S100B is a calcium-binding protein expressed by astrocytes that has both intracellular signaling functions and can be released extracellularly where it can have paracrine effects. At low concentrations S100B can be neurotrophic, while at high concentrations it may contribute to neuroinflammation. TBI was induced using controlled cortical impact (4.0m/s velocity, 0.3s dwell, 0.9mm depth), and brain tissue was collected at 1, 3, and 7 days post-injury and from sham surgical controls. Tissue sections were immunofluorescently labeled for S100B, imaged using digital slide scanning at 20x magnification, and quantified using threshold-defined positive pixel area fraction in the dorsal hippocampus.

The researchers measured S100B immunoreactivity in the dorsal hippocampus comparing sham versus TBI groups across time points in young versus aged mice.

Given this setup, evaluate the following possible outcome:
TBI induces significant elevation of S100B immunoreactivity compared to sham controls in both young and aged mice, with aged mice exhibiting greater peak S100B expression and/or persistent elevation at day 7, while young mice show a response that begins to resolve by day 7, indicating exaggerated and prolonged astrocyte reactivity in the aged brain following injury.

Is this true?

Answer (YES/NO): NO